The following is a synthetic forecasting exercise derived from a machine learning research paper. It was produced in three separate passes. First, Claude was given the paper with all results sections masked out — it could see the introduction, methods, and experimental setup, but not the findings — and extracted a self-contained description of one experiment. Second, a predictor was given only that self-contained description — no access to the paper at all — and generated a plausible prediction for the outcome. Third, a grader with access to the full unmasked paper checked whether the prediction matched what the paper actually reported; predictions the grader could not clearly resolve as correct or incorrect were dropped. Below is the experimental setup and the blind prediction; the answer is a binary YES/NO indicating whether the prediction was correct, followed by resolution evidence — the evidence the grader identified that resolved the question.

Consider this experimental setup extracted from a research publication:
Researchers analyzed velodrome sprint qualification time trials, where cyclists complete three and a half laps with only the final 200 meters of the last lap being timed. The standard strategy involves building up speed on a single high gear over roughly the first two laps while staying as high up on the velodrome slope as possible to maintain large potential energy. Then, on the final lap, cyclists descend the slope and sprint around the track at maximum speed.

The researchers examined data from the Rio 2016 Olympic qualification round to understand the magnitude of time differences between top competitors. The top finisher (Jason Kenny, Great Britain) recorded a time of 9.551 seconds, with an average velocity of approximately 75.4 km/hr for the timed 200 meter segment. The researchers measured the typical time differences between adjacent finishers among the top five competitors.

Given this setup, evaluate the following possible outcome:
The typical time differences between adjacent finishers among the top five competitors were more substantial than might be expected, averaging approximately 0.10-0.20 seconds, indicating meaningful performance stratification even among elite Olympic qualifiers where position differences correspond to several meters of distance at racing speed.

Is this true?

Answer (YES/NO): NO